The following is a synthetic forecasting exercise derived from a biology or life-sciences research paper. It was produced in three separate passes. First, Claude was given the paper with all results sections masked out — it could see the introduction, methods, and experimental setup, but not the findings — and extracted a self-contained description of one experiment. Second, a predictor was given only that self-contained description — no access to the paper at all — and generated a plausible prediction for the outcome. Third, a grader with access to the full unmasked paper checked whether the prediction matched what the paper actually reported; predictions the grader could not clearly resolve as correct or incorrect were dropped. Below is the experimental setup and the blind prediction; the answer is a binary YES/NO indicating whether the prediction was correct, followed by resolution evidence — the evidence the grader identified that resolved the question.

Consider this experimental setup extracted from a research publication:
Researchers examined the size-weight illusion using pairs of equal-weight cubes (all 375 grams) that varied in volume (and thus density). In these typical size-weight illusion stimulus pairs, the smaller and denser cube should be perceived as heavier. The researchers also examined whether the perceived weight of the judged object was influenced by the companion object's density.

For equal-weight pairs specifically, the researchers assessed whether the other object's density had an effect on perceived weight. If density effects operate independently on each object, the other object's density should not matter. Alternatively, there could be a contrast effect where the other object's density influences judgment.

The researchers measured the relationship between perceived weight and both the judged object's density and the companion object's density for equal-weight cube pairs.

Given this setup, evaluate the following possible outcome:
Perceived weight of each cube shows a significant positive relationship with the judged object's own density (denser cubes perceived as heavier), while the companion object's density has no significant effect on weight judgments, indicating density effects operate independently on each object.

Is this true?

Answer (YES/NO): NO